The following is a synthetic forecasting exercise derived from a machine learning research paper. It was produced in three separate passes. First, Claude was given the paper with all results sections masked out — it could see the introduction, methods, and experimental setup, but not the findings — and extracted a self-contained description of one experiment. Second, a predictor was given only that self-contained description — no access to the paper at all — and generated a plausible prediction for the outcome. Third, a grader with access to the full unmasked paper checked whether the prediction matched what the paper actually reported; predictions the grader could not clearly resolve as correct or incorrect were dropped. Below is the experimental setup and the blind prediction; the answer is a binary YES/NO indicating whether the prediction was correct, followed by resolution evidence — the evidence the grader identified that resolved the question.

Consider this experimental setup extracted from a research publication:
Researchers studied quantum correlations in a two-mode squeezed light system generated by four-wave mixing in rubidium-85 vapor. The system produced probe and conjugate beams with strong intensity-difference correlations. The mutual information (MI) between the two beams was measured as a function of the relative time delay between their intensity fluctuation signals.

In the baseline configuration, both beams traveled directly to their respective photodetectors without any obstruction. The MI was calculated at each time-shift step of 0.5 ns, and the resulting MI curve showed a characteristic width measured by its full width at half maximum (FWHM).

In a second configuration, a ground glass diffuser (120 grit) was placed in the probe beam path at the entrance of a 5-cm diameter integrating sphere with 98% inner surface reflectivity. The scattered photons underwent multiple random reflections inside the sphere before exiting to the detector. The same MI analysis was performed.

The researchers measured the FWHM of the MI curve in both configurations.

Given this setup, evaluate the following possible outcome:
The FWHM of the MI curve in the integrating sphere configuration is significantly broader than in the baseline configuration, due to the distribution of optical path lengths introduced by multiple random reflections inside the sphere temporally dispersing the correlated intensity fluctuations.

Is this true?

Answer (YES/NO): YES